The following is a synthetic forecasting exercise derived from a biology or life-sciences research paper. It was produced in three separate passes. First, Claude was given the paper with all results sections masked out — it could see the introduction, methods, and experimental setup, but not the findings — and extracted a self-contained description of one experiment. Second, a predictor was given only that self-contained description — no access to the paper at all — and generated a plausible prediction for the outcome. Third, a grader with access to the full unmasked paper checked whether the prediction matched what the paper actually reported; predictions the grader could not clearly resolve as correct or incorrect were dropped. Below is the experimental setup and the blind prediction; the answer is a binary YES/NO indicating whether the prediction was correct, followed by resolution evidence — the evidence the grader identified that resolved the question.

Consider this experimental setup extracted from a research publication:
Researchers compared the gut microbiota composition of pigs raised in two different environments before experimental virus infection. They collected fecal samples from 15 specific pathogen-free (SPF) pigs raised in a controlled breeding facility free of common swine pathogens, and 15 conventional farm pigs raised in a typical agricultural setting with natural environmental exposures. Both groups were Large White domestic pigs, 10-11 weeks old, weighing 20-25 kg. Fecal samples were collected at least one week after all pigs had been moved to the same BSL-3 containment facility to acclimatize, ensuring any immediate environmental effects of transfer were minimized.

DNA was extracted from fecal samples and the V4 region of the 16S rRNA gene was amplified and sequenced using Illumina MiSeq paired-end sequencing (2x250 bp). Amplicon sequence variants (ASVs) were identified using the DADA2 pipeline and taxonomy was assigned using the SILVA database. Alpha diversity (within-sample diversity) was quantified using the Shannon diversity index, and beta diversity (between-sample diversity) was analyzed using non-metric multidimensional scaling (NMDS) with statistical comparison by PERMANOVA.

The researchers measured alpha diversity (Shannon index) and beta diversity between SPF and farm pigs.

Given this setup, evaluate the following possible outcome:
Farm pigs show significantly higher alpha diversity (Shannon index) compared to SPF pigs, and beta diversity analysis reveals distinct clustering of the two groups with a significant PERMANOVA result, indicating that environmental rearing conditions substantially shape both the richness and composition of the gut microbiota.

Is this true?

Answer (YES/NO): NO